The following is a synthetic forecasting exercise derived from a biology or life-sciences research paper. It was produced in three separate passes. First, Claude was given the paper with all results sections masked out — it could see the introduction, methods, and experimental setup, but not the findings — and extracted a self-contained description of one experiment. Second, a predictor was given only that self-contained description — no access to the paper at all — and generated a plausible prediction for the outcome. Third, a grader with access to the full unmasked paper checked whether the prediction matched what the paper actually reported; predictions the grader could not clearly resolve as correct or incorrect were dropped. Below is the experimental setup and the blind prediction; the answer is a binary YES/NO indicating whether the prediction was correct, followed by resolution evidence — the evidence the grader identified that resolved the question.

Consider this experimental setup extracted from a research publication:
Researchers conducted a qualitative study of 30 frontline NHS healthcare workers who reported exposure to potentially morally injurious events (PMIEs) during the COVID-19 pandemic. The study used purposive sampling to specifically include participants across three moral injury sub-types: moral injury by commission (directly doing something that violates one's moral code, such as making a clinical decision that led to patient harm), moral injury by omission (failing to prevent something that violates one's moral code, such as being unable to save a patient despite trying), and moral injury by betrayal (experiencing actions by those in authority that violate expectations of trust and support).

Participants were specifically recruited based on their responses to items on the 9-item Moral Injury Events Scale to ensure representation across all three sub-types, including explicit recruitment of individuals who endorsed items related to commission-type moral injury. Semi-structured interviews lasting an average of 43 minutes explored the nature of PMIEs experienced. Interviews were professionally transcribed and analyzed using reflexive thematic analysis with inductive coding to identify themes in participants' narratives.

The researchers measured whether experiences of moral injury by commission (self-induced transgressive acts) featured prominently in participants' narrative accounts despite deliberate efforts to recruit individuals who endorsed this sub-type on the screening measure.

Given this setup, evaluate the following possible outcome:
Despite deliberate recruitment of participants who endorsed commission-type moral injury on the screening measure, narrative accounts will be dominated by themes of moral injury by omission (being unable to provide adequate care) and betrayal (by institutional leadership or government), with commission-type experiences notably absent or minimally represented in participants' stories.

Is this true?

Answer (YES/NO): YES